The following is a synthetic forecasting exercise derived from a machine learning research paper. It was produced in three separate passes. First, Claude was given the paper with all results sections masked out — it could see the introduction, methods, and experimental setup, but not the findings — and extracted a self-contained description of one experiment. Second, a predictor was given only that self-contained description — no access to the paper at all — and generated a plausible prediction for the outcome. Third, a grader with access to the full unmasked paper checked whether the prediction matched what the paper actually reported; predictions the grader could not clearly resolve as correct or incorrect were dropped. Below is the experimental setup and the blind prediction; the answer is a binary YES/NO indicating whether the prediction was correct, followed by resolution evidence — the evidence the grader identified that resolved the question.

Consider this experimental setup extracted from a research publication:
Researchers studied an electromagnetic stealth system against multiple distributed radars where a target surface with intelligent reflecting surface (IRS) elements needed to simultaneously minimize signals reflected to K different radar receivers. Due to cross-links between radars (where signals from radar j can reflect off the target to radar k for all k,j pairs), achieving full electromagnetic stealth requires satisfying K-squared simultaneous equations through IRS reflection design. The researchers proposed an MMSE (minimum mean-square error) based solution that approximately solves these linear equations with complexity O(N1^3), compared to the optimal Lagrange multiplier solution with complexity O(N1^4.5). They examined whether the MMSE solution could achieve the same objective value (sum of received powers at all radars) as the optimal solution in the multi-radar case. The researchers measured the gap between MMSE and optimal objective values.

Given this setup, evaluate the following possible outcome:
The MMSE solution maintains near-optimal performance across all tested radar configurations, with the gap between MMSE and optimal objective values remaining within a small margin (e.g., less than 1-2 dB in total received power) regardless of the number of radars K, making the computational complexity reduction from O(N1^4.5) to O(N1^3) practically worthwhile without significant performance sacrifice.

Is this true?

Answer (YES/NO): YES